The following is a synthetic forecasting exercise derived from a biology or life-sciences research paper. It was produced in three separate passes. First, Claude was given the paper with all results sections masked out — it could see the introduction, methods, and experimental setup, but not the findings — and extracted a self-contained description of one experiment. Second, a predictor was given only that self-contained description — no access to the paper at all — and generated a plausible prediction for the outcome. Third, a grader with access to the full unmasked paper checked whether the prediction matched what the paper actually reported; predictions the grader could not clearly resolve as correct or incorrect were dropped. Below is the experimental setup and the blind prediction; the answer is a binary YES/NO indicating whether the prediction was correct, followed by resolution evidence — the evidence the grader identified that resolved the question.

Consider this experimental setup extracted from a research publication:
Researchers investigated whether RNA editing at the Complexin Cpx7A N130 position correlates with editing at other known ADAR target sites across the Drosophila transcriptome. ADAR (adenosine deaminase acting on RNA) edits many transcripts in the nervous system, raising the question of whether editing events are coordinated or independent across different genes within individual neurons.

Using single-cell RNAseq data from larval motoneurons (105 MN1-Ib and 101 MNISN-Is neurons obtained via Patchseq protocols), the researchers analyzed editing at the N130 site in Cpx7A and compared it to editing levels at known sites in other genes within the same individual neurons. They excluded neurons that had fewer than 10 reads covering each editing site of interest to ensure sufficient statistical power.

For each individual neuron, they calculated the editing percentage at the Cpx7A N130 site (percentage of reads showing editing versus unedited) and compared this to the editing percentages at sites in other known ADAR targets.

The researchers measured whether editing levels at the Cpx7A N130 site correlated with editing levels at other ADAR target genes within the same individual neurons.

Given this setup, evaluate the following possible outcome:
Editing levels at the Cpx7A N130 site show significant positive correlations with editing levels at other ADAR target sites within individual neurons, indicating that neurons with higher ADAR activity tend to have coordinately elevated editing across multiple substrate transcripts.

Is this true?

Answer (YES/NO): NO